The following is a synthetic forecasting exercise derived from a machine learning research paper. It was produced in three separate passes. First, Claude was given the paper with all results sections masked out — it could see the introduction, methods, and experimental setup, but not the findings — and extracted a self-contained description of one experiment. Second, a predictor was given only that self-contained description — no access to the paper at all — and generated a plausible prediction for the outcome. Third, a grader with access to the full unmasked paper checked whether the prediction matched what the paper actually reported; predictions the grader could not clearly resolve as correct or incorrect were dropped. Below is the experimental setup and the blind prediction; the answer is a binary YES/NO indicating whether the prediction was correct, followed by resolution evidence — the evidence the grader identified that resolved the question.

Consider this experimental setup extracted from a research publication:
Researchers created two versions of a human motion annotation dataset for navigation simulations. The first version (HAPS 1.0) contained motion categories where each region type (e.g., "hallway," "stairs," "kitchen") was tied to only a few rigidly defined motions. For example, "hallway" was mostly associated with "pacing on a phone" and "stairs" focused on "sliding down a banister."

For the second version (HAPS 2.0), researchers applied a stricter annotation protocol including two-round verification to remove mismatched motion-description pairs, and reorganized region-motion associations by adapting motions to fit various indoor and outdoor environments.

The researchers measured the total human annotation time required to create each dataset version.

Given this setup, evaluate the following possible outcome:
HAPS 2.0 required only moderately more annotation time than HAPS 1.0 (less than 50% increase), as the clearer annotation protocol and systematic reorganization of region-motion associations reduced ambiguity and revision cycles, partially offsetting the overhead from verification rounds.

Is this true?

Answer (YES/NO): YES